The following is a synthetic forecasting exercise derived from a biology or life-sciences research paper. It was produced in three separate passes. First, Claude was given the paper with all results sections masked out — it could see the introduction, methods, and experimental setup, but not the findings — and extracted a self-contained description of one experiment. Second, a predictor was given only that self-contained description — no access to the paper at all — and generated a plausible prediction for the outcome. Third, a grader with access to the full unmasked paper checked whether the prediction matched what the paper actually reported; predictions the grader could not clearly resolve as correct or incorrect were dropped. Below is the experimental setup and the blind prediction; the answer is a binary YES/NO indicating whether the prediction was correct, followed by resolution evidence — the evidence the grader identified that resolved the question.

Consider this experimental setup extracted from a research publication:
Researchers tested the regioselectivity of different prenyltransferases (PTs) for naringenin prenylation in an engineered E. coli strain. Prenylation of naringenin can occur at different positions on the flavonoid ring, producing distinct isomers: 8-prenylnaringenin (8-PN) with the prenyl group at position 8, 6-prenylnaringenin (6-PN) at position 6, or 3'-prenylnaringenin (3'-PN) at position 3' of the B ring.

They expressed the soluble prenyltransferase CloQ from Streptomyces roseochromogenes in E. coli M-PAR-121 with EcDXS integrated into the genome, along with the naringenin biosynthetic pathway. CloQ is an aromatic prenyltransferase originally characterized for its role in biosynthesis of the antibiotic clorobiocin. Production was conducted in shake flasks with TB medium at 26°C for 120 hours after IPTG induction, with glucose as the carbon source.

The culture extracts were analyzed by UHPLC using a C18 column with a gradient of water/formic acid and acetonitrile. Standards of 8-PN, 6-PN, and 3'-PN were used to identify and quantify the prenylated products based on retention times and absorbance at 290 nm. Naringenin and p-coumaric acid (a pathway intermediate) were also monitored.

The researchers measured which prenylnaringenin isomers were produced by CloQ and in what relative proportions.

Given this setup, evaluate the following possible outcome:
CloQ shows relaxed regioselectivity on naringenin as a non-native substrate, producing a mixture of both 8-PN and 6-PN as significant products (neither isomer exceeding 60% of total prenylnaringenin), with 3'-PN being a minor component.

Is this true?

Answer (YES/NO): NO